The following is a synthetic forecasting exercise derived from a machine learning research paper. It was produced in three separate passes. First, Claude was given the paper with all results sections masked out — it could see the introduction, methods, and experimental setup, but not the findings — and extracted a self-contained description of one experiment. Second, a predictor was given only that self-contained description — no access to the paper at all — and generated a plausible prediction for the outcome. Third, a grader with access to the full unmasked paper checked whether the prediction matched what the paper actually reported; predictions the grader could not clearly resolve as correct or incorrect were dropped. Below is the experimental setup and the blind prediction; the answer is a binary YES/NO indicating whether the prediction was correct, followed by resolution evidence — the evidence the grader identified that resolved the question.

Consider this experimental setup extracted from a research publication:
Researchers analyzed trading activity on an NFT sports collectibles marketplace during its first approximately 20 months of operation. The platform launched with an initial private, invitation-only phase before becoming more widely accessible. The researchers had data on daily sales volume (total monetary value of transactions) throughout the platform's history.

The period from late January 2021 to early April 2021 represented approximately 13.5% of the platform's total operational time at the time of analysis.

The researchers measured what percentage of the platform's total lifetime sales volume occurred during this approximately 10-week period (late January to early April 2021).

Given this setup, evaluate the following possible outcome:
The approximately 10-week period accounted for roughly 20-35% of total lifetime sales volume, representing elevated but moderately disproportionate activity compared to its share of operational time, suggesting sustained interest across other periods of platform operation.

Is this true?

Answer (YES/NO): NO